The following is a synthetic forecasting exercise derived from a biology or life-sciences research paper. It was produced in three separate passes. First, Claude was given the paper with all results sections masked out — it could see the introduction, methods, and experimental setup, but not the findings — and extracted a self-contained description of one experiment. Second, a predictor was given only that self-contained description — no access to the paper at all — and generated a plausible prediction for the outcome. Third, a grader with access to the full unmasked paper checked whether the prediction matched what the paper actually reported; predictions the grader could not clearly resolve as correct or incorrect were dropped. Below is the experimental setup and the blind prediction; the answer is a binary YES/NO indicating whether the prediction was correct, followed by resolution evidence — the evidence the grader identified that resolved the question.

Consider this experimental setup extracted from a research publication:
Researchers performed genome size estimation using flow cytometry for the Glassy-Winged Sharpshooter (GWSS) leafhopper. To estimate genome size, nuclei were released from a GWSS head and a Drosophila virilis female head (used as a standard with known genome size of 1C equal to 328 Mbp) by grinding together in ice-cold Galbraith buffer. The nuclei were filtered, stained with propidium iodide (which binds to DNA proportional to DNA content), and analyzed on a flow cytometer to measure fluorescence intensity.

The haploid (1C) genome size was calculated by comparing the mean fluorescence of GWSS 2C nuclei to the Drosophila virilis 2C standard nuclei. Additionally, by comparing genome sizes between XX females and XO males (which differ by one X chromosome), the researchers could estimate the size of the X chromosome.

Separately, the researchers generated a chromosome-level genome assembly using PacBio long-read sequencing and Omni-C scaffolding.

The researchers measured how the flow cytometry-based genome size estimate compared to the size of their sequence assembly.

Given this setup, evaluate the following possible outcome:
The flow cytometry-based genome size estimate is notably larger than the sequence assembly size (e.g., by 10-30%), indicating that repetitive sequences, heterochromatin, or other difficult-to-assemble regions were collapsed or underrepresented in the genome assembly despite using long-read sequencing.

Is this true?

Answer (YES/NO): NO